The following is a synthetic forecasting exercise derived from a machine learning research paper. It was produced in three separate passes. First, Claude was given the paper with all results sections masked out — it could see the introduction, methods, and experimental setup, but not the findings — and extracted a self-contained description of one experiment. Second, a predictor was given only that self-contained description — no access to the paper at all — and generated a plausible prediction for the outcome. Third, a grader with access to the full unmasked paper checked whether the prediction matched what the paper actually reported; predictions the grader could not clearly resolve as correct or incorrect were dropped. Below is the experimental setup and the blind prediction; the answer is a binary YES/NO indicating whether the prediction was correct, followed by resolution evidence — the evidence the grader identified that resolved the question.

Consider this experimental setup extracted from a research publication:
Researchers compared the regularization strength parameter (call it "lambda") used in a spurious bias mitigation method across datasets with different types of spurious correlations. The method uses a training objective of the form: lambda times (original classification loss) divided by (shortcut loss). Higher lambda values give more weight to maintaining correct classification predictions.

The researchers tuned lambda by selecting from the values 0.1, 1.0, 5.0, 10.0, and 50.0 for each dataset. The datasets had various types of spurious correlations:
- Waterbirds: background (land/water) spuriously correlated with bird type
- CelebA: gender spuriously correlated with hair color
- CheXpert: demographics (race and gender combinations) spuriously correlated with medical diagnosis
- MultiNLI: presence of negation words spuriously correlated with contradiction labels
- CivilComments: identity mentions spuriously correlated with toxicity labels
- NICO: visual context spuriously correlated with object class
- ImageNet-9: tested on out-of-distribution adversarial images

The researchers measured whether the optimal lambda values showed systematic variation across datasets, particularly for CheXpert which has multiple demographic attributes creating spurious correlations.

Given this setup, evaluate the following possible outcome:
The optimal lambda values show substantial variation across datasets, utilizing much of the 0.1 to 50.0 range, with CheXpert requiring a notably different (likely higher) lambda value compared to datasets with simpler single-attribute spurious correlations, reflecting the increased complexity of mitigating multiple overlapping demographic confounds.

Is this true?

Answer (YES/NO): NO